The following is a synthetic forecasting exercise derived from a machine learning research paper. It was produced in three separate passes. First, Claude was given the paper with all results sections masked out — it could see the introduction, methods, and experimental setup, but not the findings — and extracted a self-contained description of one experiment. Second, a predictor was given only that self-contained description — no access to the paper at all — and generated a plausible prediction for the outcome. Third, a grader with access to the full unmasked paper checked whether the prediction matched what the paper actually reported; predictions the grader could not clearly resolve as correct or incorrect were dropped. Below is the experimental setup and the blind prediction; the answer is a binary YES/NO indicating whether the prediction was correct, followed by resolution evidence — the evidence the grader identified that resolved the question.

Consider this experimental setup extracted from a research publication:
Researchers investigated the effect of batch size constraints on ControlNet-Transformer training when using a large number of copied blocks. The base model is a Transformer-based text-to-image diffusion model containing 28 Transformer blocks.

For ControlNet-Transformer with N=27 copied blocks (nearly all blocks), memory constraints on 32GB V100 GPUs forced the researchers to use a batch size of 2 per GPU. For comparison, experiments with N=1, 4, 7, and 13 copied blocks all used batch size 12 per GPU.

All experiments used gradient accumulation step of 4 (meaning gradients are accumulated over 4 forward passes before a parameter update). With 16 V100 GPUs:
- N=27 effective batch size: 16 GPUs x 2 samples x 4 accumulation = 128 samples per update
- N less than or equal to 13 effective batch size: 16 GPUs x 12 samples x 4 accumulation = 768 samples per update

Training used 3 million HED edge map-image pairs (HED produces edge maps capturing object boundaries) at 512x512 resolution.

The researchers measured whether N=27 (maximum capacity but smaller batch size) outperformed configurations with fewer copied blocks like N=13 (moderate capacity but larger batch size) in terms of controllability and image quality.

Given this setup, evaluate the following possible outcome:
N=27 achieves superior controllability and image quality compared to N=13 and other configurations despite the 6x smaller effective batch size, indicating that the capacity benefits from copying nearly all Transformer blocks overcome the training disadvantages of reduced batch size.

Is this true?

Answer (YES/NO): NO